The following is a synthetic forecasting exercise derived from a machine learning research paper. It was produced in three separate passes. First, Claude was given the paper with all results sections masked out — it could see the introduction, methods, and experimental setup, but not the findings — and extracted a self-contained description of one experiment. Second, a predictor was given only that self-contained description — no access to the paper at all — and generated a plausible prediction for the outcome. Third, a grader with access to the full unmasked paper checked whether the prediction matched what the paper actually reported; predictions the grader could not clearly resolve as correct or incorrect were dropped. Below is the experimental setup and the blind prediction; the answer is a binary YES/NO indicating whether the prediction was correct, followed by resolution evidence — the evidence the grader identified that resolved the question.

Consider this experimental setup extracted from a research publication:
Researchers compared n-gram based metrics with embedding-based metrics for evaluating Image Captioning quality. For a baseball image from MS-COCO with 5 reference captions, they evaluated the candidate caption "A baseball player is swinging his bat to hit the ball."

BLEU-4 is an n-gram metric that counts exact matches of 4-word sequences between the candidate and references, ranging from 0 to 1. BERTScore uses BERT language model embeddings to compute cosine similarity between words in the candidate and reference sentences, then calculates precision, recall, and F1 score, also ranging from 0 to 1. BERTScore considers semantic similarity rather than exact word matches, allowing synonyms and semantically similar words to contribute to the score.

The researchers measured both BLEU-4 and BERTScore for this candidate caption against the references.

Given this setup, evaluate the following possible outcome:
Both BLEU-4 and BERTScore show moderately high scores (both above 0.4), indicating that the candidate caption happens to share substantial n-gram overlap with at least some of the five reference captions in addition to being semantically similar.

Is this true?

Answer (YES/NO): NO